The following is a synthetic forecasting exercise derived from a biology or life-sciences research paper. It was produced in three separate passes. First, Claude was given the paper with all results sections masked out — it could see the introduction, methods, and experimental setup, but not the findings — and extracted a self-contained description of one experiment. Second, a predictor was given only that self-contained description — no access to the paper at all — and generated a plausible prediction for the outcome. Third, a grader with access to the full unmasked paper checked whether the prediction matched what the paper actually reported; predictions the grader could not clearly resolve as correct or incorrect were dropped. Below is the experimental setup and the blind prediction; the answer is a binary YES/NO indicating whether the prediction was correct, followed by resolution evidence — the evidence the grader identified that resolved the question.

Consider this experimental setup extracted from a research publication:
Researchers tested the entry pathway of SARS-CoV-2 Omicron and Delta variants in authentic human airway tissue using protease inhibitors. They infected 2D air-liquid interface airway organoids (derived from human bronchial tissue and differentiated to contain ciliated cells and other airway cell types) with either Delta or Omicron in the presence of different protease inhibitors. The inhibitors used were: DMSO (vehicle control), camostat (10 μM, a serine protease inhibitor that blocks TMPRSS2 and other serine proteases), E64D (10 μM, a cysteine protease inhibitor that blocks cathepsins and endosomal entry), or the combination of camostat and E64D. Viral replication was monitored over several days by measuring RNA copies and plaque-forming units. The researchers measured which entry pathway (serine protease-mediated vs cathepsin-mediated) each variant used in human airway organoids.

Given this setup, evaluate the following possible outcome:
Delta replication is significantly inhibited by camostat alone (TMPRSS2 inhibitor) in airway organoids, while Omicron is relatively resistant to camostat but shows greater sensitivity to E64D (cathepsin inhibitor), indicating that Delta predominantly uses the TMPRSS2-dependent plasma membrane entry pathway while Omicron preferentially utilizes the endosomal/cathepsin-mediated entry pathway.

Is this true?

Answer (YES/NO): NO